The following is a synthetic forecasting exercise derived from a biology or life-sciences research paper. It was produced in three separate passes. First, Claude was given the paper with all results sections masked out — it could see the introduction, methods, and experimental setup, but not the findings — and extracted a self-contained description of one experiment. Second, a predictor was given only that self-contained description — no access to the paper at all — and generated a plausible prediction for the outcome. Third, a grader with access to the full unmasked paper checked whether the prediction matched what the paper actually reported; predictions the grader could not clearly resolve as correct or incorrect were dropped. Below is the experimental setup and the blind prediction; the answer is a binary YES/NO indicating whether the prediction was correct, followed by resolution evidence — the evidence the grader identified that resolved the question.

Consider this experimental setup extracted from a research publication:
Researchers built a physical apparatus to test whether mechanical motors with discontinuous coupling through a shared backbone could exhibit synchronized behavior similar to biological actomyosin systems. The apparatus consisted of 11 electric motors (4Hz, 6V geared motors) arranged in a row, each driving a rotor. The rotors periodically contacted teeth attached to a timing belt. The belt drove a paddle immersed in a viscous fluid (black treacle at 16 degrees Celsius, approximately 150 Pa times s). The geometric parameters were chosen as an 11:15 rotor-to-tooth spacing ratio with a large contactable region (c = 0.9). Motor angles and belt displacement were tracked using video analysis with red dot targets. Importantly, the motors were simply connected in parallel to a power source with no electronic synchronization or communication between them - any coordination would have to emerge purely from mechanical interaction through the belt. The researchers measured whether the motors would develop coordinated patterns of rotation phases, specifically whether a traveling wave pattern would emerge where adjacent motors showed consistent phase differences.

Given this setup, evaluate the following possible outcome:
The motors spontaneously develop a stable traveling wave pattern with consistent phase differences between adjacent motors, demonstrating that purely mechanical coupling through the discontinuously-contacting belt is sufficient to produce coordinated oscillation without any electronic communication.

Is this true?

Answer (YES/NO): YES